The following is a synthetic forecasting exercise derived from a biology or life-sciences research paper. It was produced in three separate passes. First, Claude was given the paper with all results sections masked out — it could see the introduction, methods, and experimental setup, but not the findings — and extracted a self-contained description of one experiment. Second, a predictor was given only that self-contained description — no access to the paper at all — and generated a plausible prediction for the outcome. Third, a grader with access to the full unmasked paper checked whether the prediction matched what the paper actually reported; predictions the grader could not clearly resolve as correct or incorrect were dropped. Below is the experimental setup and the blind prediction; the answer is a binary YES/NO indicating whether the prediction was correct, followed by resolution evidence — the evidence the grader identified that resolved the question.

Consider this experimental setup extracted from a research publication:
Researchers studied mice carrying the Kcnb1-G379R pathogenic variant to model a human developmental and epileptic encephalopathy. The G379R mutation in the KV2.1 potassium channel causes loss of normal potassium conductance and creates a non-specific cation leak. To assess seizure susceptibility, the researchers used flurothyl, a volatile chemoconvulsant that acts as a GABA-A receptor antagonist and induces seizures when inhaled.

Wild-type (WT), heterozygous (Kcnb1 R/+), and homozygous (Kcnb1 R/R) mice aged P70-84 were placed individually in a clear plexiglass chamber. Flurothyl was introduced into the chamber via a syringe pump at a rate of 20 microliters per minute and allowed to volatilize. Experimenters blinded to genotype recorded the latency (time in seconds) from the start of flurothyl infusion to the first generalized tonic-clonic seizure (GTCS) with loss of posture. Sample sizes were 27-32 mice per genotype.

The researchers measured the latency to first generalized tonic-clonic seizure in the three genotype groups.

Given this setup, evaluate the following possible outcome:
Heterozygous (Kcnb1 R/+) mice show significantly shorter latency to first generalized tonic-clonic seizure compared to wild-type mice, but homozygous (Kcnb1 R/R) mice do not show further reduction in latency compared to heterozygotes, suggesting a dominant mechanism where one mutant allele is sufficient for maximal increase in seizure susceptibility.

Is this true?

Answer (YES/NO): NO